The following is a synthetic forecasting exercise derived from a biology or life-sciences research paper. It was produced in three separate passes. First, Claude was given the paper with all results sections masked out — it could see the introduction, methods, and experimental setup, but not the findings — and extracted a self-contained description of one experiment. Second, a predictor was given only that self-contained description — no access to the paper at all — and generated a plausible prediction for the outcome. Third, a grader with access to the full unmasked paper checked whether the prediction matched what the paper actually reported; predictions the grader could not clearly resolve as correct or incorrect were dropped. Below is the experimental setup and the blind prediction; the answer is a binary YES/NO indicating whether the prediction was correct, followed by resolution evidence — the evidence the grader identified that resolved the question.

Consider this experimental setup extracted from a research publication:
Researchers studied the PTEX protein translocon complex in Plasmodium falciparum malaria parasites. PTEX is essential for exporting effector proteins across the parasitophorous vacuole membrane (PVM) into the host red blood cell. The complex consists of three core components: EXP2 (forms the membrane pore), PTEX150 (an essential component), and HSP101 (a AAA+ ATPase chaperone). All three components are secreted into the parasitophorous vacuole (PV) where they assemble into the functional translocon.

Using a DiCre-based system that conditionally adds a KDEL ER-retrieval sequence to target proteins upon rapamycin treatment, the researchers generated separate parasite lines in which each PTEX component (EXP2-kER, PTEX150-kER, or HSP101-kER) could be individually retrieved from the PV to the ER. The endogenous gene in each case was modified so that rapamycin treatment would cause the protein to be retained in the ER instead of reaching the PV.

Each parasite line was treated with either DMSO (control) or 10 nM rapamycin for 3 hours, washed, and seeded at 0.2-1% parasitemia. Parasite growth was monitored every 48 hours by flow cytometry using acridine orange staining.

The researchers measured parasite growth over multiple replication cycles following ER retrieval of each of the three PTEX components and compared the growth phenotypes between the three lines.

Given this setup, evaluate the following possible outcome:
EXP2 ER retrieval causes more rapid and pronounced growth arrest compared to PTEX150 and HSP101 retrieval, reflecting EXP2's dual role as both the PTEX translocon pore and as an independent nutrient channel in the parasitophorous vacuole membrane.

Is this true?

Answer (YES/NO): NO